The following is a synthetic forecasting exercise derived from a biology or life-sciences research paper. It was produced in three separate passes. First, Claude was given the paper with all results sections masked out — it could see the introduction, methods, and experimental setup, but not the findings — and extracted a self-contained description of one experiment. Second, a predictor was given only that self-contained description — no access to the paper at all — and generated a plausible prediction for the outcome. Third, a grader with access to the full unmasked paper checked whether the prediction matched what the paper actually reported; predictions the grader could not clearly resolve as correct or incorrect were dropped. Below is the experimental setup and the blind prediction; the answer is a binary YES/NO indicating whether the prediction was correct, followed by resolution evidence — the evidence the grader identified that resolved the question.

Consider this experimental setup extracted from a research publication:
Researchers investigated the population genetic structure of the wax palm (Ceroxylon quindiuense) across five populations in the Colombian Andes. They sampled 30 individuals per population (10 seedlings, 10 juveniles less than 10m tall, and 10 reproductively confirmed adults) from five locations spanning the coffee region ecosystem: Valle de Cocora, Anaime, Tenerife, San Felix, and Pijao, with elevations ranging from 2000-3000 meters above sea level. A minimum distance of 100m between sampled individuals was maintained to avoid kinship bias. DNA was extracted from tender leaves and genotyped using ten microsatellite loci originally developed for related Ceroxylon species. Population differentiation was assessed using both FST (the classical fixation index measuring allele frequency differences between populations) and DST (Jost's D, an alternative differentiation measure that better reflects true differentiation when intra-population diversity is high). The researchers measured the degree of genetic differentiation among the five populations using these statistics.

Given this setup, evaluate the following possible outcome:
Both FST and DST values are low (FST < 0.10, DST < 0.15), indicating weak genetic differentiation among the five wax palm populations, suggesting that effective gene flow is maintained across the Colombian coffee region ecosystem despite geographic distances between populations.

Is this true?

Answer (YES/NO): NO